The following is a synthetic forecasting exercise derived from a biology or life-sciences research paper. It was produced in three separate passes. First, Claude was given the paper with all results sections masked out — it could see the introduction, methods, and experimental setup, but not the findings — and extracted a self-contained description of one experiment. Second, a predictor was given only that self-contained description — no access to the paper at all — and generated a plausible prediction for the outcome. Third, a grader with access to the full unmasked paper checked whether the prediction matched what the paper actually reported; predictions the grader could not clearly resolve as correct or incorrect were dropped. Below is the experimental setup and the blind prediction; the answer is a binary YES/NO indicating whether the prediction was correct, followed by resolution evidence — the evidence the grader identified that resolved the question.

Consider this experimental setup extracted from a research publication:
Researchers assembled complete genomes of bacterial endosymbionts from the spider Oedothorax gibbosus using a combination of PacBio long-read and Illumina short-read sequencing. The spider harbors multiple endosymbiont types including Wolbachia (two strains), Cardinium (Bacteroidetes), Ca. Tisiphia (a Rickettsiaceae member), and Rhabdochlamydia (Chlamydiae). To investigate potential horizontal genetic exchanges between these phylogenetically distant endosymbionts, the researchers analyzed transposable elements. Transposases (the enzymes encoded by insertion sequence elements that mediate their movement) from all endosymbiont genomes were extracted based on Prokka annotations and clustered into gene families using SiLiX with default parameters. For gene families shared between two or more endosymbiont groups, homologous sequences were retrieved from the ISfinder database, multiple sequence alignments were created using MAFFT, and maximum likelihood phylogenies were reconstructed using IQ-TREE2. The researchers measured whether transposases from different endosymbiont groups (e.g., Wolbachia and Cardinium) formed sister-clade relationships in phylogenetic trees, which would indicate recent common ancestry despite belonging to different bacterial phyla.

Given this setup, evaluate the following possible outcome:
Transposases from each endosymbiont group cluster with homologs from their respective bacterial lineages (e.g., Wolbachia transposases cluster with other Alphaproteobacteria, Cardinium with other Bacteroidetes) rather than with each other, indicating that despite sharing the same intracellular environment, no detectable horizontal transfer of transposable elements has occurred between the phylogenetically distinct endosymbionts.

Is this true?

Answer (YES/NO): NO